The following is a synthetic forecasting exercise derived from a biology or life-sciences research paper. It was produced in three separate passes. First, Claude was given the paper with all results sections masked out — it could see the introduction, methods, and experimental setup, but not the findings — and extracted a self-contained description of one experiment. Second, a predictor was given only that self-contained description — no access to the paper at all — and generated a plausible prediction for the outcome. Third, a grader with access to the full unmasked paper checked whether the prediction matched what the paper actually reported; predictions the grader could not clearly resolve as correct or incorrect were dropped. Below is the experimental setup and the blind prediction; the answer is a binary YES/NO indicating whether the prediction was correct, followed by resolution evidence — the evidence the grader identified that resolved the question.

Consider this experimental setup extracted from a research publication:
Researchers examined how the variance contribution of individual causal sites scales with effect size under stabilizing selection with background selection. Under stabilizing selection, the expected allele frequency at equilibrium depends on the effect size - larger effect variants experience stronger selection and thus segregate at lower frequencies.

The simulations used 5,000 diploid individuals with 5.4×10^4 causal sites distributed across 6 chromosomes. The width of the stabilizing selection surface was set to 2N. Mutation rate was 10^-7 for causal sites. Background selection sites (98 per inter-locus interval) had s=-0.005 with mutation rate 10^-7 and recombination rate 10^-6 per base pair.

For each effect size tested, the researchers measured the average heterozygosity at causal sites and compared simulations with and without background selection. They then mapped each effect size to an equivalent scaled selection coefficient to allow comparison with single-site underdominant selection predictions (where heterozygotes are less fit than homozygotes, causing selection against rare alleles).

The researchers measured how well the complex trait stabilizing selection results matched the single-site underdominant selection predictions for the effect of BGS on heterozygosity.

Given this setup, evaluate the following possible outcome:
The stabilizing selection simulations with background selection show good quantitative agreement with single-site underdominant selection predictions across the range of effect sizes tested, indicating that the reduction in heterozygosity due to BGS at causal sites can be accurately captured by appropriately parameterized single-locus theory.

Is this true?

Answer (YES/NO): YES